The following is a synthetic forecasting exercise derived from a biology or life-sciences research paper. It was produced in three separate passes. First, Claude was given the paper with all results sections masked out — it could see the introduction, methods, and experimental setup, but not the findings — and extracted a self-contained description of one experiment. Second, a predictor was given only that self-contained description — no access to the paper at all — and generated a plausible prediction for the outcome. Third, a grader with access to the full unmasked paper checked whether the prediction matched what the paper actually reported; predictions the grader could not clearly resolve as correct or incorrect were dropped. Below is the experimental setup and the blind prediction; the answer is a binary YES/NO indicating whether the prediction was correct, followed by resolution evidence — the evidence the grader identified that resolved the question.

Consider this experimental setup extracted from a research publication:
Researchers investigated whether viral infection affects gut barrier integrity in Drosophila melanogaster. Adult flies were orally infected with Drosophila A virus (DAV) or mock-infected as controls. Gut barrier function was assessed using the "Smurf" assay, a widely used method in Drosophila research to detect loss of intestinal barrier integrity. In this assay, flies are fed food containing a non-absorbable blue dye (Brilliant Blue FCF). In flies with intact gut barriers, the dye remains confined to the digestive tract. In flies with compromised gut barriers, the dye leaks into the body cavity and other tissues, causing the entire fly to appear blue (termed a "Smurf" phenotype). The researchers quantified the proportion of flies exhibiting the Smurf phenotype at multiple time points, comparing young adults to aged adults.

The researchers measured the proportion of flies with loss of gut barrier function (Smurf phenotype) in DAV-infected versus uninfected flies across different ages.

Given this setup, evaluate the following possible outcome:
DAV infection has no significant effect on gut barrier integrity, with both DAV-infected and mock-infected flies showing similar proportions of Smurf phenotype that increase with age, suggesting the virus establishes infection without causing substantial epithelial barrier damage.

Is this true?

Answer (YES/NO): NO